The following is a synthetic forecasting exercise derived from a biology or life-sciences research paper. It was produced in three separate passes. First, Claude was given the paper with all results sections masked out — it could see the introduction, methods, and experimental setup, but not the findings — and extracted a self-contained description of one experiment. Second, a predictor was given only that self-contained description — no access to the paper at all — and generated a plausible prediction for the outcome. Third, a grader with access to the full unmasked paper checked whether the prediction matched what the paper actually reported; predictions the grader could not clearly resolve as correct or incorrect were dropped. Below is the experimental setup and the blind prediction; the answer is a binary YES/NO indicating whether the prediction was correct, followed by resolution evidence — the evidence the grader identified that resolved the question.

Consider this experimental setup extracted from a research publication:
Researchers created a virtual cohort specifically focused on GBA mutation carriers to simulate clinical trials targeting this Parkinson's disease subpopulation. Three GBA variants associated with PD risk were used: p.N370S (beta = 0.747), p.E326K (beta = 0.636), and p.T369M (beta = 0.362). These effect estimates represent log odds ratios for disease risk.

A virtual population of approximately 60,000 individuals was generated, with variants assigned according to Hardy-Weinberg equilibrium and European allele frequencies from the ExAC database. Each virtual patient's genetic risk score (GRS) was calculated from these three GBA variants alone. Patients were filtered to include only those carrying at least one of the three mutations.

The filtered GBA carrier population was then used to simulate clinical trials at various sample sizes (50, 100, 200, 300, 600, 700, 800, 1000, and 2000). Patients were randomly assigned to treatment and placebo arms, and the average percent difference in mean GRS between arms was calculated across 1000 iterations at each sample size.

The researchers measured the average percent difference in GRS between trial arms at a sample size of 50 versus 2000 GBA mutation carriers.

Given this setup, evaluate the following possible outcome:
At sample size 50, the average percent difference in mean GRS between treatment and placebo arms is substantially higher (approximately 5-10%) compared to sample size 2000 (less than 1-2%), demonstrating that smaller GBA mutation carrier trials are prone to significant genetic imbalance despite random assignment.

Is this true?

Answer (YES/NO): NO